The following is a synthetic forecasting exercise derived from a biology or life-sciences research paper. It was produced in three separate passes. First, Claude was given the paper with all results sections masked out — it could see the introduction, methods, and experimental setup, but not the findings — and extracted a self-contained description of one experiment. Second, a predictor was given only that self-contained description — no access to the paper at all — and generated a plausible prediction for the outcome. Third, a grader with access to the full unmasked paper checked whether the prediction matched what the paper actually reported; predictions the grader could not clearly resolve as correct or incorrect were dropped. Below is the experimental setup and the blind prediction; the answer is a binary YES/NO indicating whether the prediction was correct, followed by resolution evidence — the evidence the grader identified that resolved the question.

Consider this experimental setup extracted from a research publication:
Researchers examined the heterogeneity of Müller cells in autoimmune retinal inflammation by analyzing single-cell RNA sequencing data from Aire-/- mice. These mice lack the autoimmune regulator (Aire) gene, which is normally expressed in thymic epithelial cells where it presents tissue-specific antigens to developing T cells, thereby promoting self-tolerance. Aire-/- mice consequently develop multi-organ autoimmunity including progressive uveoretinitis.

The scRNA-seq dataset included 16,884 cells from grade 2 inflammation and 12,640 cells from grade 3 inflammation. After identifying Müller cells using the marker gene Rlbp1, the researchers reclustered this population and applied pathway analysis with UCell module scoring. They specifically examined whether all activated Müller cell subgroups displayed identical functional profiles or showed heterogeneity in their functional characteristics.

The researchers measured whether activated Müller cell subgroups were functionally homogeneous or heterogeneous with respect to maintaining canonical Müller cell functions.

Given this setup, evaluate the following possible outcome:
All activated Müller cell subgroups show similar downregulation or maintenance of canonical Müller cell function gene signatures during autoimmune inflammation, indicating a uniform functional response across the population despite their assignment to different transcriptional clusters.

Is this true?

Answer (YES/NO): NO